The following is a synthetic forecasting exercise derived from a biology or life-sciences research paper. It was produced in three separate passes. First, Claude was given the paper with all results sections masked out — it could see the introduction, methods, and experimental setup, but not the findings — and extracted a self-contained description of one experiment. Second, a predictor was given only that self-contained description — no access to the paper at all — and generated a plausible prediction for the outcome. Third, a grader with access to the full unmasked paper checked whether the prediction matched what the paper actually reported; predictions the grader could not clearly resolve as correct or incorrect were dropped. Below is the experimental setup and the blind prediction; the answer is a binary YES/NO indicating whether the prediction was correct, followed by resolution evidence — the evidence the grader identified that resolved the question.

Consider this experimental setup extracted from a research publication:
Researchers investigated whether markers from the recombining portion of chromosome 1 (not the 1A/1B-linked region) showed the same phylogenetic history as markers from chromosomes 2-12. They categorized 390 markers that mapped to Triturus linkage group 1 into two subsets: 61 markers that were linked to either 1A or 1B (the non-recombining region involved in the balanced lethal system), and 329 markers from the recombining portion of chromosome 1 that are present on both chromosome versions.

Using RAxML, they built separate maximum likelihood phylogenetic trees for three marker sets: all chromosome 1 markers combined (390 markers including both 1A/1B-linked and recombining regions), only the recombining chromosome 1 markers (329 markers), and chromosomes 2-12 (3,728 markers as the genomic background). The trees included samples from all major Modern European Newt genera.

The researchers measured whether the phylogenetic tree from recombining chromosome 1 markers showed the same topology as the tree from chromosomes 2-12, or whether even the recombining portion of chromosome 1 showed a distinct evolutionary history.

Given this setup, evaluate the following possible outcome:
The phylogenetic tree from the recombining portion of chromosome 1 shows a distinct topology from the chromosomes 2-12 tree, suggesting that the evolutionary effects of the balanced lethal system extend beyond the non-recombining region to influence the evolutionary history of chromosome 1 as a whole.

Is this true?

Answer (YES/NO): YES